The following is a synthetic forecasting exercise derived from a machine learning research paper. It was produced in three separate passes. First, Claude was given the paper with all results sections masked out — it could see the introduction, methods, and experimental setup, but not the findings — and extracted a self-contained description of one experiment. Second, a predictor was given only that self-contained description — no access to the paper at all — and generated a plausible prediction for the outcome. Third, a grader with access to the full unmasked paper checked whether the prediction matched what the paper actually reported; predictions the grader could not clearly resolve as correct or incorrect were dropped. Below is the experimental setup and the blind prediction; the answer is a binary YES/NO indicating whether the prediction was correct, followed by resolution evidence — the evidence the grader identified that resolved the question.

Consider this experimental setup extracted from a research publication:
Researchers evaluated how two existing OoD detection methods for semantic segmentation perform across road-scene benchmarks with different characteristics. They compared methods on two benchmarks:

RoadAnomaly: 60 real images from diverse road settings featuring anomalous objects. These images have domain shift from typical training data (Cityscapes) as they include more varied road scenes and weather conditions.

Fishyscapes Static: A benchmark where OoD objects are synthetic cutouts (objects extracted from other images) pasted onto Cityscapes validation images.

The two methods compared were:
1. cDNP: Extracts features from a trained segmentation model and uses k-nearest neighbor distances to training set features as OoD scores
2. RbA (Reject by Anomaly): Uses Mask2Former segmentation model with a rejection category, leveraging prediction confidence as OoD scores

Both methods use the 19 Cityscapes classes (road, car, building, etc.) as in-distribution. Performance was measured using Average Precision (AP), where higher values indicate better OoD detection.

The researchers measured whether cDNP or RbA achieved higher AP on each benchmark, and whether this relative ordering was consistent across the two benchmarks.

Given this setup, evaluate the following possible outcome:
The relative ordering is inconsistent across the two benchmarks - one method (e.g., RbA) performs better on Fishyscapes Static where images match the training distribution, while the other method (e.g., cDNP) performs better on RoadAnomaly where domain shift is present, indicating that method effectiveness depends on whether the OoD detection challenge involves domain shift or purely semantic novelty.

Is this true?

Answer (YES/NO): NO